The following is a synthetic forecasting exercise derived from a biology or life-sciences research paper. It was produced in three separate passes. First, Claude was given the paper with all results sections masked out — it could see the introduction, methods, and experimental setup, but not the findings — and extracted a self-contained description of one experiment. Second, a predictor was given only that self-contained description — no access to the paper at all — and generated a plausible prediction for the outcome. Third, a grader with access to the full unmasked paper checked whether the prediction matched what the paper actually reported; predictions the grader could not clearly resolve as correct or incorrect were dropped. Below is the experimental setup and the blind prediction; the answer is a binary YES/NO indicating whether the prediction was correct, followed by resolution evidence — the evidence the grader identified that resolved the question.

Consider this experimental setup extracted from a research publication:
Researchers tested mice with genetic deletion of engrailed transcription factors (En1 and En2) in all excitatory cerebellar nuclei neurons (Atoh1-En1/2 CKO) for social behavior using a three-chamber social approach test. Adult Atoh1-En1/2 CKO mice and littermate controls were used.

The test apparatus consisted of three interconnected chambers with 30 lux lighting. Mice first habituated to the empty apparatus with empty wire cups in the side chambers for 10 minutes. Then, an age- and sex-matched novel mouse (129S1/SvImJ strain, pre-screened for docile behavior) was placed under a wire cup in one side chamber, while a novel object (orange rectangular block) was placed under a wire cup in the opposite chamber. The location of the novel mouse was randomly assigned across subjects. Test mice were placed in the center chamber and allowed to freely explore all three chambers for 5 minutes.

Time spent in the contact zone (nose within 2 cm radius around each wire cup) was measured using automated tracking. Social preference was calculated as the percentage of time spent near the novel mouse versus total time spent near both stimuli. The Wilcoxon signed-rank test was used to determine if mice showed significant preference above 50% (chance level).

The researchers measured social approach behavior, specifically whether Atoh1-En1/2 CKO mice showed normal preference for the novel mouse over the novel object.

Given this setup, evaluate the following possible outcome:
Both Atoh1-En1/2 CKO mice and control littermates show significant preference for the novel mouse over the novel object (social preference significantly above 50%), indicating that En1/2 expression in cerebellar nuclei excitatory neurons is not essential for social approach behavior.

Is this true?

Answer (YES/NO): YES